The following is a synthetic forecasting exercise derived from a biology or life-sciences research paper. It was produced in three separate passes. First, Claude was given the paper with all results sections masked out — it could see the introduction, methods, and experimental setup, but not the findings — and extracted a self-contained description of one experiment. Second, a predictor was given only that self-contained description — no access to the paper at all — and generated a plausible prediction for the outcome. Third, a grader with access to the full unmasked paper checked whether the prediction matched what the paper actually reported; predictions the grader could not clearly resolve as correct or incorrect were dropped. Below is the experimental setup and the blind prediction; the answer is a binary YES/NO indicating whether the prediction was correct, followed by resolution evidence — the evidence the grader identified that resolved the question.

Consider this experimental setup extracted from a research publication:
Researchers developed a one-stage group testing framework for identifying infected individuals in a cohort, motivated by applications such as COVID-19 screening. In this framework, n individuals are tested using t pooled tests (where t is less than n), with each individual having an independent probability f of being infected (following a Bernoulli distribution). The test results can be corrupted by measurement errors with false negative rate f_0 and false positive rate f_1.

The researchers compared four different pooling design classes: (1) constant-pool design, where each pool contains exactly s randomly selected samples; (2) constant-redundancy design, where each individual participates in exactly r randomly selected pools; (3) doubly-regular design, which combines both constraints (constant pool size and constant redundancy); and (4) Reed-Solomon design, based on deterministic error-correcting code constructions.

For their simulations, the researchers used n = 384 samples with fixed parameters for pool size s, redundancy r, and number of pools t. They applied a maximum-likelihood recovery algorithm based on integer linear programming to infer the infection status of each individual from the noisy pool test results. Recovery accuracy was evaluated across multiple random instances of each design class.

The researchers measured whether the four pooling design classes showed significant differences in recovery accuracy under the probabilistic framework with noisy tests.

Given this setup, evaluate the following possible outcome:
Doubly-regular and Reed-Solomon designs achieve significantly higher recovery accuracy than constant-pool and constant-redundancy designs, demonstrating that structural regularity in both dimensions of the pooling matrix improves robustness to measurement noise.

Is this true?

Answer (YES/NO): NO